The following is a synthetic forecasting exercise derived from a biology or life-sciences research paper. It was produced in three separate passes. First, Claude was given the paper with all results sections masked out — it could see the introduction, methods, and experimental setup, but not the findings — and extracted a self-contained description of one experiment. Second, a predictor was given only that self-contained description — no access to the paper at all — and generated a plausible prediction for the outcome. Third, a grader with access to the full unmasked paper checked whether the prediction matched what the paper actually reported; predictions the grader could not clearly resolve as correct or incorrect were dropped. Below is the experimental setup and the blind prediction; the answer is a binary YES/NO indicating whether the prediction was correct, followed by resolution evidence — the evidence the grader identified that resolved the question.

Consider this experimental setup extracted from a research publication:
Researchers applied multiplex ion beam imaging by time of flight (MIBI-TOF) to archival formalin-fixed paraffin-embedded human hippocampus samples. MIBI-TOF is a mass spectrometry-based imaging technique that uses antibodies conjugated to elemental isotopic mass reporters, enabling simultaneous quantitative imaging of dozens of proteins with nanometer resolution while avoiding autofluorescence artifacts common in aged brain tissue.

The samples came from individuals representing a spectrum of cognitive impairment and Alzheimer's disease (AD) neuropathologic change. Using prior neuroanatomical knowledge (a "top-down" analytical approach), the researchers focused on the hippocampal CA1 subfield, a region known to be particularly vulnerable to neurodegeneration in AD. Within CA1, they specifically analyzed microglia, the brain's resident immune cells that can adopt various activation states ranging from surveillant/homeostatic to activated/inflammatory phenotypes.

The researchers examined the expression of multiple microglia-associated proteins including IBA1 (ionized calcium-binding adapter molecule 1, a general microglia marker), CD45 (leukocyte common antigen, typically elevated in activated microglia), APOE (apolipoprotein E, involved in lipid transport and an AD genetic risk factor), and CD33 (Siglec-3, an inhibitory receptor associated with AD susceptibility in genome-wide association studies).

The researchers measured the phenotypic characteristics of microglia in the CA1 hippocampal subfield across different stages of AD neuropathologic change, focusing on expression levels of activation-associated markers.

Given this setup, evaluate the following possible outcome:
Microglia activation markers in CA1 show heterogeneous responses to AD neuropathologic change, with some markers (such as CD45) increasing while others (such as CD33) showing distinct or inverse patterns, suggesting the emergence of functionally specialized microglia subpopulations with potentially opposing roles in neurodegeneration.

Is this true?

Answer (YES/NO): NO